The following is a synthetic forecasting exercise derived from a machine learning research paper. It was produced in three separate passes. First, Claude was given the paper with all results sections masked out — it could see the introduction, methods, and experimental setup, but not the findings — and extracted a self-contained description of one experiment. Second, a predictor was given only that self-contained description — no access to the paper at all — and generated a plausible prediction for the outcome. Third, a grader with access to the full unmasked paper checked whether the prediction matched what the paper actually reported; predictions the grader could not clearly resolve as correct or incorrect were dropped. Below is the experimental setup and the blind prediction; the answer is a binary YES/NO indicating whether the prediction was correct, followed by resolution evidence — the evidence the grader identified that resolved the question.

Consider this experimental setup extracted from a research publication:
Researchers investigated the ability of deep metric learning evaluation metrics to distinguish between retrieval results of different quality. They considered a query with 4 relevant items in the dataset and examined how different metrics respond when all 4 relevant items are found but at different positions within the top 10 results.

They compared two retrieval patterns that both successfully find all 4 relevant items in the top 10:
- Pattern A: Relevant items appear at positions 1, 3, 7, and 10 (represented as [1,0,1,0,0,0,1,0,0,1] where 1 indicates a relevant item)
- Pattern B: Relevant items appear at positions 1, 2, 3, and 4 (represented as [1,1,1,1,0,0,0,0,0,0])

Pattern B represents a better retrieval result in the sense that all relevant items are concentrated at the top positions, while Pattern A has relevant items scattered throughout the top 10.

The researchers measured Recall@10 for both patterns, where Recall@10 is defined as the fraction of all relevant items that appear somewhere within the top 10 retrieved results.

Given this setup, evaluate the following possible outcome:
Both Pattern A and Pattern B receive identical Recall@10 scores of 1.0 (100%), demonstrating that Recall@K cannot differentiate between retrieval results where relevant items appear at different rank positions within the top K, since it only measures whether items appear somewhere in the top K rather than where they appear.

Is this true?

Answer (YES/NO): YES